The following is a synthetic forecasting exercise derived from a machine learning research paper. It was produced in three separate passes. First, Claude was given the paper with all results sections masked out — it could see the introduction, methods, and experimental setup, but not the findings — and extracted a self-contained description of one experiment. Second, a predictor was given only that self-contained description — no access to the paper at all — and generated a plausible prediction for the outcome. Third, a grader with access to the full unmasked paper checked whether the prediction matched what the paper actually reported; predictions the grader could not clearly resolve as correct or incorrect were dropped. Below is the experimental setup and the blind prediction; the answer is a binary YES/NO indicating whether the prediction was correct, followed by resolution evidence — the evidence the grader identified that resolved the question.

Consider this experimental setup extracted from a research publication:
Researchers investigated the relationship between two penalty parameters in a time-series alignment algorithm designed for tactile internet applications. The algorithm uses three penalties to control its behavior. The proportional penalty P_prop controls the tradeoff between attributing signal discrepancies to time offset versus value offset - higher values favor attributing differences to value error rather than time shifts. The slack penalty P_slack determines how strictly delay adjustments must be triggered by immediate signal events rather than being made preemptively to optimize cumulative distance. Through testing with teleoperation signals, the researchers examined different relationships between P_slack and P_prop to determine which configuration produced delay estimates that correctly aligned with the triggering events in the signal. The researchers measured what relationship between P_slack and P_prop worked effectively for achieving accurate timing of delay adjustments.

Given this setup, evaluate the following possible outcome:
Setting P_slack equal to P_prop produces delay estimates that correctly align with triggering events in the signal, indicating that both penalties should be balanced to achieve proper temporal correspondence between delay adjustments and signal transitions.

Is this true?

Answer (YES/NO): NO